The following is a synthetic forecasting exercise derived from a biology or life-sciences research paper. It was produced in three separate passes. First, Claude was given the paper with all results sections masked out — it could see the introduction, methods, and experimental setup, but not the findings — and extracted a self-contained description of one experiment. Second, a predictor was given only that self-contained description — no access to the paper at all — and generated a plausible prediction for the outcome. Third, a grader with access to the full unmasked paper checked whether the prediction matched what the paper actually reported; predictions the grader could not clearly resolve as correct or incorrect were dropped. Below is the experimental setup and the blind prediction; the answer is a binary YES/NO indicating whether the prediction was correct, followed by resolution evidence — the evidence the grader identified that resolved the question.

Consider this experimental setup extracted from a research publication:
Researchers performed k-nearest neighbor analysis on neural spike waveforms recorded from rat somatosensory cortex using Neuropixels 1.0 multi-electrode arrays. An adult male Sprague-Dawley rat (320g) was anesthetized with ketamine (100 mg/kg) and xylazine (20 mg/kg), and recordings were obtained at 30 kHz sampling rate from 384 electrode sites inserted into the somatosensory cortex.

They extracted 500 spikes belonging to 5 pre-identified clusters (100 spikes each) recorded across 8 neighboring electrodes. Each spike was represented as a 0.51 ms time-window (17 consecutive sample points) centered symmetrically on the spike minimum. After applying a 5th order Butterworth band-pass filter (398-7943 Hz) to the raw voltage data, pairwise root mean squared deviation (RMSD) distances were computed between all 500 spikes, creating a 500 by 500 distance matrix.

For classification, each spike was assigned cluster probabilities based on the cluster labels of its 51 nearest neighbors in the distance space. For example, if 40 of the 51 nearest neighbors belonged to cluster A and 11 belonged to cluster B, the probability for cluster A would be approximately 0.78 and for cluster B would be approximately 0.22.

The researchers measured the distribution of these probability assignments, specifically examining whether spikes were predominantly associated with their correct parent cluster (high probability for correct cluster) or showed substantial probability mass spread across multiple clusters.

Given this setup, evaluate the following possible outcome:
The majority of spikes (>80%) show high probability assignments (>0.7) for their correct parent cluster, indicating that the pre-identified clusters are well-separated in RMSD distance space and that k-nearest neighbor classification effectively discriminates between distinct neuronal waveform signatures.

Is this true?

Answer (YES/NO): NO